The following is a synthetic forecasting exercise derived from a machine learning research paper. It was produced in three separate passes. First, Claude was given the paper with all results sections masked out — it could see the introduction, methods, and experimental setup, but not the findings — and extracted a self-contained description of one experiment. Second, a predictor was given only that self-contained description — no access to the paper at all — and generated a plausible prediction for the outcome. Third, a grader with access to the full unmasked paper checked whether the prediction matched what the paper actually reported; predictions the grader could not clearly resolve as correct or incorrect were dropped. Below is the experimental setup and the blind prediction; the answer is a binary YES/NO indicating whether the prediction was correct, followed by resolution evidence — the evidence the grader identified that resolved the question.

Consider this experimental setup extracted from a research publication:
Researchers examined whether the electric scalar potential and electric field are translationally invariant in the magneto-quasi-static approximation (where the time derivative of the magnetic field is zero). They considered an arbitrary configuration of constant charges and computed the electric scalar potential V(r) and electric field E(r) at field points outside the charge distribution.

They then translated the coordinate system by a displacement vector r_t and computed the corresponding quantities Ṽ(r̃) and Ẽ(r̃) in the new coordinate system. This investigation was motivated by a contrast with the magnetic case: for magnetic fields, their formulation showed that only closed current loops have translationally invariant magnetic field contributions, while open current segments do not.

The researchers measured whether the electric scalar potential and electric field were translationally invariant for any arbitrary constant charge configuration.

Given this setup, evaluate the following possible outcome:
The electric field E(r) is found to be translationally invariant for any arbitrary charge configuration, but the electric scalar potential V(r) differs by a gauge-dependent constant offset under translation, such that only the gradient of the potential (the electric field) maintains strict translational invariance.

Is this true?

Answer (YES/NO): NO